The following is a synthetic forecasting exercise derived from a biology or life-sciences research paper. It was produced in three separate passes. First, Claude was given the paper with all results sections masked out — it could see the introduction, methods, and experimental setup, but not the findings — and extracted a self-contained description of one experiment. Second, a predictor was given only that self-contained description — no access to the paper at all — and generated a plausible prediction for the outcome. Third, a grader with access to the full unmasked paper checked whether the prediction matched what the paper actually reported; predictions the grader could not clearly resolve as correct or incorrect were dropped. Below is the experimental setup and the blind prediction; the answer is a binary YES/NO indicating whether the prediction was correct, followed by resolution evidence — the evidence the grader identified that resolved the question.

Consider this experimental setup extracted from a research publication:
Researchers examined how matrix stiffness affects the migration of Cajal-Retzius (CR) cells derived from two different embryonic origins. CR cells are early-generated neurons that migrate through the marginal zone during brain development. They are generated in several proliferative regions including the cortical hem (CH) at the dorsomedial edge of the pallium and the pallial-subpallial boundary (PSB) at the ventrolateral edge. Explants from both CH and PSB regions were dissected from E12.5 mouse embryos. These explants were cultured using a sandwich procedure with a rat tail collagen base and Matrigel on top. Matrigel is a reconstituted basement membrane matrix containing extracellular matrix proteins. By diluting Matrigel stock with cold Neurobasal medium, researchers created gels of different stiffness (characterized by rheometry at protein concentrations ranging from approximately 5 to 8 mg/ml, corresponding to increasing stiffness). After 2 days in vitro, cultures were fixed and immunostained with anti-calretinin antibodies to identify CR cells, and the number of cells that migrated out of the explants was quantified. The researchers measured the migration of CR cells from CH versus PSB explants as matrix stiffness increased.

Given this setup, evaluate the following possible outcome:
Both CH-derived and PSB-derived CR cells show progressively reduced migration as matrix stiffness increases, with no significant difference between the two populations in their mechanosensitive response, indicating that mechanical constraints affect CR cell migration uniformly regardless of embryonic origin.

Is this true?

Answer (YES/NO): NO